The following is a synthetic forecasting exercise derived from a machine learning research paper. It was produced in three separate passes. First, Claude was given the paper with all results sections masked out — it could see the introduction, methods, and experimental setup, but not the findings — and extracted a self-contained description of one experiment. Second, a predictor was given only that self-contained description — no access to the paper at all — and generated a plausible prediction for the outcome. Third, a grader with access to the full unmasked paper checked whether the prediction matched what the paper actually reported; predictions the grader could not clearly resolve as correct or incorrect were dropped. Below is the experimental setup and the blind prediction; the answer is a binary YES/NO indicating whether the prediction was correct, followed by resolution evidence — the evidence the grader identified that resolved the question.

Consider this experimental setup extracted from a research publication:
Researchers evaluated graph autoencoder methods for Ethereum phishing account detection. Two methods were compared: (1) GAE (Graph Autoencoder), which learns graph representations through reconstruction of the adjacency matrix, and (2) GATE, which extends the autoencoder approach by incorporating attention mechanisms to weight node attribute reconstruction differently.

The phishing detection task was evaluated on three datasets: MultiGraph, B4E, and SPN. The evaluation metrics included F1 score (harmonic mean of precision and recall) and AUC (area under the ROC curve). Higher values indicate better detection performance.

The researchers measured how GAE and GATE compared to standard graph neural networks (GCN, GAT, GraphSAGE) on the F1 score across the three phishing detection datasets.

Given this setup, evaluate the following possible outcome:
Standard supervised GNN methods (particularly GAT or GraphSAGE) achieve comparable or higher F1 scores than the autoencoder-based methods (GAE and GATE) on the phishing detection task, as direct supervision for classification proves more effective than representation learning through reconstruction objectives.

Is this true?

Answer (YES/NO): NO